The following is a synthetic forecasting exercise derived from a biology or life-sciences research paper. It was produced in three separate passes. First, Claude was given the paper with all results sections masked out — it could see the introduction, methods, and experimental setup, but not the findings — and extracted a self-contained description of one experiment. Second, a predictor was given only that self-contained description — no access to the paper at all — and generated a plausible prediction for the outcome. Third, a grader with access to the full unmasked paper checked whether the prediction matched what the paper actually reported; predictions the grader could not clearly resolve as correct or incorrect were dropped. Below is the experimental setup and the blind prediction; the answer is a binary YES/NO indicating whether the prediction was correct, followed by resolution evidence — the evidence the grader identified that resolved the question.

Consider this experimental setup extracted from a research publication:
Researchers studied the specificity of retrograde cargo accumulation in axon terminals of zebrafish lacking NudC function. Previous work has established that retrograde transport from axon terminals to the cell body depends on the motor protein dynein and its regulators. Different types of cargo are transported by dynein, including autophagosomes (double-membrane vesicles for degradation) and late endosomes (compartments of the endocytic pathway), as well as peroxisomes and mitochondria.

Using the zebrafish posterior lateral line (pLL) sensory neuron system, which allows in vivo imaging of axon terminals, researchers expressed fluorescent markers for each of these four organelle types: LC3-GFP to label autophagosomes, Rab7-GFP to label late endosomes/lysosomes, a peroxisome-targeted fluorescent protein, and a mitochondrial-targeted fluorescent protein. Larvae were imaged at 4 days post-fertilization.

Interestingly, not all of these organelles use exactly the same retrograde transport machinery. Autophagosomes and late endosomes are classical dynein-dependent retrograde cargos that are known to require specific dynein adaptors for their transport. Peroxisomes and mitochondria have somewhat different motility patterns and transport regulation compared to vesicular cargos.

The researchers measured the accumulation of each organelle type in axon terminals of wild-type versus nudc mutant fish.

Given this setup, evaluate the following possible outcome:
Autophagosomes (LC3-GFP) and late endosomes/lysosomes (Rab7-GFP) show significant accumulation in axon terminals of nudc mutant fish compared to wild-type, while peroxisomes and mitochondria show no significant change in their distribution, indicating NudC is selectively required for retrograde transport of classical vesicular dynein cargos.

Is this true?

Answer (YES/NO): YES